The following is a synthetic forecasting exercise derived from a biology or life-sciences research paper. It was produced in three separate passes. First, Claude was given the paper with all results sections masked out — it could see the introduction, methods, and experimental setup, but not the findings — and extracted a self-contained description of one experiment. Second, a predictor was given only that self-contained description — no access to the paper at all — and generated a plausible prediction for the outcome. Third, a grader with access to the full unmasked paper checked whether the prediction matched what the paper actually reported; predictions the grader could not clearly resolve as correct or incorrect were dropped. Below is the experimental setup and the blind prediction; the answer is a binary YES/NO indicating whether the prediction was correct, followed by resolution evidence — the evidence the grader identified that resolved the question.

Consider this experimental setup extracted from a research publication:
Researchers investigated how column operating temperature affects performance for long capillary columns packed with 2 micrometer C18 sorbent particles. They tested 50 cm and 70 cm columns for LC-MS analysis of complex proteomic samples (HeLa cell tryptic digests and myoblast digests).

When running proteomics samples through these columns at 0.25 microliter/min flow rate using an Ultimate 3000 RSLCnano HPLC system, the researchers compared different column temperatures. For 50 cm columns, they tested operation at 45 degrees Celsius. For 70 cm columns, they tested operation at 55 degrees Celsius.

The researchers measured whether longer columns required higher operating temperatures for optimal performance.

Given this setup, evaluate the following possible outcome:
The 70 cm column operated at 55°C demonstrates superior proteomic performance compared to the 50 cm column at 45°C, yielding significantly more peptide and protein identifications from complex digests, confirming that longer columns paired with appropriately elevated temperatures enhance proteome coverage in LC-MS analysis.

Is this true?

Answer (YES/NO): YES